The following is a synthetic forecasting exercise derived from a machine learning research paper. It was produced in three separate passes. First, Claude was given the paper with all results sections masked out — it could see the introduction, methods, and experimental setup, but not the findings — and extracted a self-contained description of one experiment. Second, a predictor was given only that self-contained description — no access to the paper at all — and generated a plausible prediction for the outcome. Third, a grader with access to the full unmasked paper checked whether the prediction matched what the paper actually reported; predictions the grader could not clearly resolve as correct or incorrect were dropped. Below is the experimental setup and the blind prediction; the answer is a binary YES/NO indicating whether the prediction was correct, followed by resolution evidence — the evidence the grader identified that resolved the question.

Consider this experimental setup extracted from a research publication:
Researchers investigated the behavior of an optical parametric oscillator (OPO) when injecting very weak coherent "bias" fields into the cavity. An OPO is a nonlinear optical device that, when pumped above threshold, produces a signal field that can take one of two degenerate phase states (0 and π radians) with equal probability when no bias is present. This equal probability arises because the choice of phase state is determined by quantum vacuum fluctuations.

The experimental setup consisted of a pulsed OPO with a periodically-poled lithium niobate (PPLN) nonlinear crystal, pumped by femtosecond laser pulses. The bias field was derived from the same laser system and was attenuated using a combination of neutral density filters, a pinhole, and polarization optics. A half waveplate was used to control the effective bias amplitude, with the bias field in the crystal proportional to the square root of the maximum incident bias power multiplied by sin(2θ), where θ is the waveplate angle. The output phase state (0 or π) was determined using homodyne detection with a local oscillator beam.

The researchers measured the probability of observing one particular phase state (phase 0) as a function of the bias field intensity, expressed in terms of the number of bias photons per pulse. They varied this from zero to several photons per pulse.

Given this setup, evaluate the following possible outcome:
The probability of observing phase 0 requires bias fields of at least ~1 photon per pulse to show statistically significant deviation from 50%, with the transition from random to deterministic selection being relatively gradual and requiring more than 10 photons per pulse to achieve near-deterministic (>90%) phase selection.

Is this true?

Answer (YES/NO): NO